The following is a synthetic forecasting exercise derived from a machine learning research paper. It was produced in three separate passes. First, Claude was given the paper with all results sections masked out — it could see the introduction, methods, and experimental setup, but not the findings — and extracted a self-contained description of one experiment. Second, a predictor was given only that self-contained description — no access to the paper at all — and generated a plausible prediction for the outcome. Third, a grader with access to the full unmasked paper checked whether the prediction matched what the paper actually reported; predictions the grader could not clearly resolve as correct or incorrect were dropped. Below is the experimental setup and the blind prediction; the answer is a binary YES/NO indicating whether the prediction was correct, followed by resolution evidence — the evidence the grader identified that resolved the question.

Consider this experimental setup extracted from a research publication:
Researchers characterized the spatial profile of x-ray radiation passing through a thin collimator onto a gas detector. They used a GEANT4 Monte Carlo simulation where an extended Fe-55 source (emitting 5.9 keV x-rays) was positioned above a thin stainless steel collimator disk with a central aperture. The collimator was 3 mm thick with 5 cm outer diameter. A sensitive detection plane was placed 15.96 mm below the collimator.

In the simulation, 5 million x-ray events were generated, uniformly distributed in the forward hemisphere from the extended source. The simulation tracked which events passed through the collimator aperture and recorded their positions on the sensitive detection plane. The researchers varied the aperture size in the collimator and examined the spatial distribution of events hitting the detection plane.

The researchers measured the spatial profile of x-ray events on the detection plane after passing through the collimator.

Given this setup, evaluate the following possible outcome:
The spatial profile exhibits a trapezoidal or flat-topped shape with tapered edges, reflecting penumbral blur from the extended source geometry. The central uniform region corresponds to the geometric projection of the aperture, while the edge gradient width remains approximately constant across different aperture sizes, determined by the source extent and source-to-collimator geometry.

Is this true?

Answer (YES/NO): NO